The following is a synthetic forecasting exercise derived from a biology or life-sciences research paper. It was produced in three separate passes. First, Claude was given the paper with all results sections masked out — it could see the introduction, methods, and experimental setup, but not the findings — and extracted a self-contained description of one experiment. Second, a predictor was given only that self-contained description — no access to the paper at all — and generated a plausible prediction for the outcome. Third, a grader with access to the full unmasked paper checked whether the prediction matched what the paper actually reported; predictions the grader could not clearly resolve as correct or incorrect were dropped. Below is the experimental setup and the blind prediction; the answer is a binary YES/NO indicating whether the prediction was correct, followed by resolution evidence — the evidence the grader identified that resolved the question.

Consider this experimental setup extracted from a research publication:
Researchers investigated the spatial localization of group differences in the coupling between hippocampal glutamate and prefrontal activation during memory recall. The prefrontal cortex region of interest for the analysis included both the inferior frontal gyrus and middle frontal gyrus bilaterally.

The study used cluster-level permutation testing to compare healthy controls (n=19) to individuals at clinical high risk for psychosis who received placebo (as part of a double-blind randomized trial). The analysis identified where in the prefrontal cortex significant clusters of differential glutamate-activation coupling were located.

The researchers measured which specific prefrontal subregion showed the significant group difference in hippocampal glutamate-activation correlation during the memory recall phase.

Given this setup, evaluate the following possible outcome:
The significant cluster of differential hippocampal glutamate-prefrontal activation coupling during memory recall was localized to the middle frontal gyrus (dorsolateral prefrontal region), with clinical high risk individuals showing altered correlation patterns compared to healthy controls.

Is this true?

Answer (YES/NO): NO